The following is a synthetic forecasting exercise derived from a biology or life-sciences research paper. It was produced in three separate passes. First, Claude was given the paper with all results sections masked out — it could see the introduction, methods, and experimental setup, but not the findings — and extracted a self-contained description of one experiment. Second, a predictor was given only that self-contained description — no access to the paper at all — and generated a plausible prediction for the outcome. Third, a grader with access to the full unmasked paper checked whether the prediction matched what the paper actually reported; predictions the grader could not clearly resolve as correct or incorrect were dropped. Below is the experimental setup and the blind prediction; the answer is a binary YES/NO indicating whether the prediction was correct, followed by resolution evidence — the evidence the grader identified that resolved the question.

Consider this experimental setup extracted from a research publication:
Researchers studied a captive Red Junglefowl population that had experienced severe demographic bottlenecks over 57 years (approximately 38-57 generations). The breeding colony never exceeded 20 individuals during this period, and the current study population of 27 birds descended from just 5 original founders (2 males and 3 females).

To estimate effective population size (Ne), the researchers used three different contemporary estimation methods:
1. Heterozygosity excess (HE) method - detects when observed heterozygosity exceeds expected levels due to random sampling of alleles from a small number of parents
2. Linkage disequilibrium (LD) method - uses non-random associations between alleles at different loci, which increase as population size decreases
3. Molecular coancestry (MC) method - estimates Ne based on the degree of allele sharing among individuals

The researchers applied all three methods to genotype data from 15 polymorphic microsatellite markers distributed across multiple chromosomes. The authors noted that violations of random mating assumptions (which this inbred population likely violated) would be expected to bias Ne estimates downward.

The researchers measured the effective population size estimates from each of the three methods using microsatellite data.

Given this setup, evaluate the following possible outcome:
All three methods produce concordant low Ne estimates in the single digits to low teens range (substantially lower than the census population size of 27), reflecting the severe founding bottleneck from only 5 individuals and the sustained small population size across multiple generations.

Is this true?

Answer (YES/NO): NO